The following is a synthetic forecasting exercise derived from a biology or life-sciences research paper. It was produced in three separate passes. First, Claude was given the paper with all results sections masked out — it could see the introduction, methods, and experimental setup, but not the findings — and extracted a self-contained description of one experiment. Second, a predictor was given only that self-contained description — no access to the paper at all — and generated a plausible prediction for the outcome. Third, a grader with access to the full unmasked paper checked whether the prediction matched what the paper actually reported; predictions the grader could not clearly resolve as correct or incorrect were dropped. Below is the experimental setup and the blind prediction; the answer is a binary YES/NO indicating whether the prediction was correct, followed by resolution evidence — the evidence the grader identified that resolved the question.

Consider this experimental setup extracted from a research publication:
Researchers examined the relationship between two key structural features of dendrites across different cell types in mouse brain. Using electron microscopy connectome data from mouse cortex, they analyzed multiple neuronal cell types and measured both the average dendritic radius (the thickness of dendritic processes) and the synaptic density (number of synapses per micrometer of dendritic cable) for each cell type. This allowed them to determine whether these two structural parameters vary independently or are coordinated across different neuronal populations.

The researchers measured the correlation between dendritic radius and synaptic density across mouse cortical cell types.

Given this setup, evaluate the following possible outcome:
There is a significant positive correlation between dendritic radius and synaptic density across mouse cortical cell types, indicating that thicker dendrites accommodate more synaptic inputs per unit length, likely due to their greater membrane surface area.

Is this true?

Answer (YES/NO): YES